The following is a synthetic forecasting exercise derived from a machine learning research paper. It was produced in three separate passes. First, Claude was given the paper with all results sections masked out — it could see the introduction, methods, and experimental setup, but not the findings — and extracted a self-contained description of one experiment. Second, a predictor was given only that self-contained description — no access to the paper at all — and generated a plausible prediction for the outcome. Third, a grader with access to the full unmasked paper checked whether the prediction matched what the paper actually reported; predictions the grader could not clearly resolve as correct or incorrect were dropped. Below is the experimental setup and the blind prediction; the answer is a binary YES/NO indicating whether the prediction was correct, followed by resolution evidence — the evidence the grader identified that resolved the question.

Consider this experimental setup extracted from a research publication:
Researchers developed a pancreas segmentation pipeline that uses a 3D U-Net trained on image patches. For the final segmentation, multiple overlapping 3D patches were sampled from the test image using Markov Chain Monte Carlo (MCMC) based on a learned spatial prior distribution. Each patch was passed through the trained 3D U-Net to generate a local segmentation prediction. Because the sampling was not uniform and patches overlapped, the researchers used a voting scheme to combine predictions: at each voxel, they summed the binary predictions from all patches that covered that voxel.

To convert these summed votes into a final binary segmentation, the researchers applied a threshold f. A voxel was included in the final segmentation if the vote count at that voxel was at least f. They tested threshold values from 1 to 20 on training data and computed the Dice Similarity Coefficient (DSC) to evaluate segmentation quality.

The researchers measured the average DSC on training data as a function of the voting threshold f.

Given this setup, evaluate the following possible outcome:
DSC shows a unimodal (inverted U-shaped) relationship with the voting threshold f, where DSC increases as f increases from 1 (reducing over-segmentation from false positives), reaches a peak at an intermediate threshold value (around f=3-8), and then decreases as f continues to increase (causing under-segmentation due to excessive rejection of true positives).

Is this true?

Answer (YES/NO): NO